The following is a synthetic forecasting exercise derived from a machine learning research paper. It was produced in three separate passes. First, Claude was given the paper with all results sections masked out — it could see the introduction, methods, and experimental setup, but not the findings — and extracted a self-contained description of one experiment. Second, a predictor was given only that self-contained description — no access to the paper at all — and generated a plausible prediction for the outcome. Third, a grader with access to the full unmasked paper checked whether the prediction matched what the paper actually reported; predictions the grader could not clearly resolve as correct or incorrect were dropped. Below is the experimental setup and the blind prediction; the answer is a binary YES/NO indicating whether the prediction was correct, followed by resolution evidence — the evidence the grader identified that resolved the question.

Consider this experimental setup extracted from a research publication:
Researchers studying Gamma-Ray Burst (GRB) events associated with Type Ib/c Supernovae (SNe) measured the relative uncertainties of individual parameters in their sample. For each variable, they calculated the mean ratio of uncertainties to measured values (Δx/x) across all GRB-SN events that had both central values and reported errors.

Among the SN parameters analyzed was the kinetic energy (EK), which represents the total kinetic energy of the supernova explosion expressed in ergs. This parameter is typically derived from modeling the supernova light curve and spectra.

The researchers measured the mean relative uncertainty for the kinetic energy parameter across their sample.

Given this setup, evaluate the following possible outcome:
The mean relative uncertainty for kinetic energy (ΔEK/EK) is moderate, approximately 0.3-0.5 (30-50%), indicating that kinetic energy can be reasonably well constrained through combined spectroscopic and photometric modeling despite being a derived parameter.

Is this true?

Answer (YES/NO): NO